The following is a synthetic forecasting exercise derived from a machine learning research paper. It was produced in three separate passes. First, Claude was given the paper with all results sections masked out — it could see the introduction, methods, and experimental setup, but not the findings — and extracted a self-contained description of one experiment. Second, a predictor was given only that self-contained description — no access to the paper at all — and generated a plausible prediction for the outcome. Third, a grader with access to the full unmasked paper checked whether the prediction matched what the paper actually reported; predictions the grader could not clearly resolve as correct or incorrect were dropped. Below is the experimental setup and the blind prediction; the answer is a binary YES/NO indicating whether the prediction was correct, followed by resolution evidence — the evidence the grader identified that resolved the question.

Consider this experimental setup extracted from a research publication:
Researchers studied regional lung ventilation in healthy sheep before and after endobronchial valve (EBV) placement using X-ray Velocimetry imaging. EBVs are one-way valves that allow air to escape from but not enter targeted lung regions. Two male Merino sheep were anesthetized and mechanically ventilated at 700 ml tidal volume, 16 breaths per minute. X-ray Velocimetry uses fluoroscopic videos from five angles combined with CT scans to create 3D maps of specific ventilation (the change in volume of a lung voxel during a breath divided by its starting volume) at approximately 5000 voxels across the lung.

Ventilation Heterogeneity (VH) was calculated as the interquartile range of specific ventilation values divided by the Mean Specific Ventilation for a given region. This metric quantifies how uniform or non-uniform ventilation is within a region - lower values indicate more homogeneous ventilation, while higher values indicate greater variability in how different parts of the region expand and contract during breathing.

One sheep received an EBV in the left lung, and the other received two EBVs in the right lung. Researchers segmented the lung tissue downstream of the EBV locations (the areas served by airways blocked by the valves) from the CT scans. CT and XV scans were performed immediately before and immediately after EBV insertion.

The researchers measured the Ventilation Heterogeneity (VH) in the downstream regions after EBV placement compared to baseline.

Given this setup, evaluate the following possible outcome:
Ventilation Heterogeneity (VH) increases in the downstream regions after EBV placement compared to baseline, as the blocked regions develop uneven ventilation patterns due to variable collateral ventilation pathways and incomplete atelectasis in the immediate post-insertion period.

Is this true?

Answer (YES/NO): YES